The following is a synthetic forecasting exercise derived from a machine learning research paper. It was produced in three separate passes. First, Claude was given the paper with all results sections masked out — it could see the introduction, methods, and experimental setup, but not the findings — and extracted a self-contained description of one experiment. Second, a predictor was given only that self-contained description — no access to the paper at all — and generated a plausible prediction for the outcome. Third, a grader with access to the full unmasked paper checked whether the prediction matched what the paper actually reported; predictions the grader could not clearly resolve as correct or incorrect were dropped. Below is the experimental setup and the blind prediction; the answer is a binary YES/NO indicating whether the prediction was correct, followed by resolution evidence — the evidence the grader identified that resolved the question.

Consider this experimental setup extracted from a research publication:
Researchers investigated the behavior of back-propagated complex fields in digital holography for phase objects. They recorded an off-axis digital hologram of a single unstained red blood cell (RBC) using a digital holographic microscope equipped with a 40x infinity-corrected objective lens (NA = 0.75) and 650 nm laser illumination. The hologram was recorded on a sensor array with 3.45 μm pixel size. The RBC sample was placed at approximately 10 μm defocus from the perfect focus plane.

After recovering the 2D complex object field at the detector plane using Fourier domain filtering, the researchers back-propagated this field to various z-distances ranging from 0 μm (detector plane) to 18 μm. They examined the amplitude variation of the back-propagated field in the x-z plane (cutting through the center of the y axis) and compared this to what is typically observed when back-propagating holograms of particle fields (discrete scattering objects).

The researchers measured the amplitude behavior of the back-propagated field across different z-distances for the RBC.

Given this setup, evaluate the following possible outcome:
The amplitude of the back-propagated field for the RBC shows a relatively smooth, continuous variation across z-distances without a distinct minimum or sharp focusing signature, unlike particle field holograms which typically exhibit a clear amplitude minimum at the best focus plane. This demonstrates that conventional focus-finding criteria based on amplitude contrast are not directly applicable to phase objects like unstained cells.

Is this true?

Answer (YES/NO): NO